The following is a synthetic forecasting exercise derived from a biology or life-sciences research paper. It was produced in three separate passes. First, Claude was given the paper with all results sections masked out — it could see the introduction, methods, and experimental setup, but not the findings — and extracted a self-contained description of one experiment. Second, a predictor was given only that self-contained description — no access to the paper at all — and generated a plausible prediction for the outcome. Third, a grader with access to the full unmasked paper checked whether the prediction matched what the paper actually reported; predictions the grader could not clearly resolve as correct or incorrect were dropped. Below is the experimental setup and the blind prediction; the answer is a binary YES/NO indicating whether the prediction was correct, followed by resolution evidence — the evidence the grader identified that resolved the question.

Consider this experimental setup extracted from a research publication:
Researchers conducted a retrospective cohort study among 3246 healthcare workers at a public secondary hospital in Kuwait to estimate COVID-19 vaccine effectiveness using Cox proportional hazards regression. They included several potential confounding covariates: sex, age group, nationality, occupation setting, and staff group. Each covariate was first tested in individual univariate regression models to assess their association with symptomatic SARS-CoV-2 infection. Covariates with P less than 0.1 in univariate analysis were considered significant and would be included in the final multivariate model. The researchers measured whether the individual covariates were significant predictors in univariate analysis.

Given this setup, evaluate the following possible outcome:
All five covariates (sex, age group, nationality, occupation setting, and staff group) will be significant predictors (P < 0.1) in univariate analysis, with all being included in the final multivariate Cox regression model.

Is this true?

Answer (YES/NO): YES